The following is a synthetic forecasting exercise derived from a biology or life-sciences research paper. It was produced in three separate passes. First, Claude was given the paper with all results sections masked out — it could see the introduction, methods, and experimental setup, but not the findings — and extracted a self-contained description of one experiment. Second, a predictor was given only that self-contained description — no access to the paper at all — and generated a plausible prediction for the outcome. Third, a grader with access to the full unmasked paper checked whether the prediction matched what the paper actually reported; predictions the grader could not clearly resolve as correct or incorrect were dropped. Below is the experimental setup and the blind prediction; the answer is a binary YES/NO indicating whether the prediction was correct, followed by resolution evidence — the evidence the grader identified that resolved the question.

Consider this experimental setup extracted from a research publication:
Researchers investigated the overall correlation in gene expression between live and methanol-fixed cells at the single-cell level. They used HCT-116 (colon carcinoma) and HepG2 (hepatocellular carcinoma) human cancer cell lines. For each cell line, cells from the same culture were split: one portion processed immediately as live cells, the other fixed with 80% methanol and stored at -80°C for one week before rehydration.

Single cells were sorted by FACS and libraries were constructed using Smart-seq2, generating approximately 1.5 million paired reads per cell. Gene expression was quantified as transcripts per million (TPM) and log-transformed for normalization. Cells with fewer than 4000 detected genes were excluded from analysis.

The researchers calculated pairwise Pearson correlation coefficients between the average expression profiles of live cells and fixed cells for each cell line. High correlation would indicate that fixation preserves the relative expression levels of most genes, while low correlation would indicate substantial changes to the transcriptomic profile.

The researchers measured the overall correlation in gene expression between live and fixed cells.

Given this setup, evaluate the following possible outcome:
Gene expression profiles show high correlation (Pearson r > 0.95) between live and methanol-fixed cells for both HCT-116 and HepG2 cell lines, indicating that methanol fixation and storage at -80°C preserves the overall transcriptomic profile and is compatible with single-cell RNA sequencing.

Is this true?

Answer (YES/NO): NO